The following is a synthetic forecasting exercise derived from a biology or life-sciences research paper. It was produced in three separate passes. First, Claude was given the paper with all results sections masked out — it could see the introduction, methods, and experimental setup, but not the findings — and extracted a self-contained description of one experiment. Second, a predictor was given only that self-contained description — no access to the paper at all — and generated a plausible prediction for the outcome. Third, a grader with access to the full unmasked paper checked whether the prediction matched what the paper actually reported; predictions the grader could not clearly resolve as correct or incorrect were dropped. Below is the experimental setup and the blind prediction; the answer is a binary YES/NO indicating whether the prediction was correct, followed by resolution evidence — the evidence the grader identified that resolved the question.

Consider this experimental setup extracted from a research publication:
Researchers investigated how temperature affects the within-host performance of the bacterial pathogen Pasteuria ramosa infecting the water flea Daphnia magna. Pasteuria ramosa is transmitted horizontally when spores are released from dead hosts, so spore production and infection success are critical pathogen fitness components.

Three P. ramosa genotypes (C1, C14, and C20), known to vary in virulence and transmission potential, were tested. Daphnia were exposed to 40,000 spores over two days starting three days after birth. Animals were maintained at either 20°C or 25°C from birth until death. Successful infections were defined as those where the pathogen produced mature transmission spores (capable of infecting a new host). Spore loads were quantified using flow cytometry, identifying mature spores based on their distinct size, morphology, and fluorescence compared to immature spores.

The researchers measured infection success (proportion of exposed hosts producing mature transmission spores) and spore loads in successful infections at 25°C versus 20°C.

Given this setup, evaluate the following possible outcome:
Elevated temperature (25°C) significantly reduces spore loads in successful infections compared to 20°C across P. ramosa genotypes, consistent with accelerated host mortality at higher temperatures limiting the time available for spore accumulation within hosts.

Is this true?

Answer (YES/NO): YES